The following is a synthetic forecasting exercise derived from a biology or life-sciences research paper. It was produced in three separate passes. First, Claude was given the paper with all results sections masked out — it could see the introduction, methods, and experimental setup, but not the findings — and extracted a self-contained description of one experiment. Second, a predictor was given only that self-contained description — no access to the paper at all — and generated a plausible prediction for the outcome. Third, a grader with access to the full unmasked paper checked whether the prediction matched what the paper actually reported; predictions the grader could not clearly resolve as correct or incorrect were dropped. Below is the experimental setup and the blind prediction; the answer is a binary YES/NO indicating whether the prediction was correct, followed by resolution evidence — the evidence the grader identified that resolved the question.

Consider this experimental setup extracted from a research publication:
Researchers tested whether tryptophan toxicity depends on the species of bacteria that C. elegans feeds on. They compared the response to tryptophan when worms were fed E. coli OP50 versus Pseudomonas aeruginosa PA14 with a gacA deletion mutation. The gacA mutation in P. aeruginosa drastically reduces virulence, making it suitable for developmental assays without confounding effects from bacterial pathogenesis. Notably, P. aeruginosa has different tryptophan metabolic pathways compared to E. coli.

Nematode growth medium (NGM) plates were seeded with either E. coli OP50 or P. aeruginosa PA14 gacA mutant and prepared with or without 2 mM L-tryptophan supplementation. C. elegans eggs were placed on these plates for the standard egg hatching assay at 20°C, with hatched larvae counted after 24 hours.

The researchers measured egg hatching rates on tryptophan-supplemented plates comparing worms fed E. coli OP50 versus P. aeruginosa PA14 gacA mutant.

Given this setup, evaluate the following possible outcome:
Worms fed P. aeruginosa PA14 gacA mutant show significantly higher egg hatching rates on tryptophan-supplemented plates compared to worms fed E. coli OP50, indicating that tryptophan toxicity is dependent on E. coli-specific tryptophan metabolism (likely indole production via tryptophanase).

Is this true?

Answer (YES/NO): YES